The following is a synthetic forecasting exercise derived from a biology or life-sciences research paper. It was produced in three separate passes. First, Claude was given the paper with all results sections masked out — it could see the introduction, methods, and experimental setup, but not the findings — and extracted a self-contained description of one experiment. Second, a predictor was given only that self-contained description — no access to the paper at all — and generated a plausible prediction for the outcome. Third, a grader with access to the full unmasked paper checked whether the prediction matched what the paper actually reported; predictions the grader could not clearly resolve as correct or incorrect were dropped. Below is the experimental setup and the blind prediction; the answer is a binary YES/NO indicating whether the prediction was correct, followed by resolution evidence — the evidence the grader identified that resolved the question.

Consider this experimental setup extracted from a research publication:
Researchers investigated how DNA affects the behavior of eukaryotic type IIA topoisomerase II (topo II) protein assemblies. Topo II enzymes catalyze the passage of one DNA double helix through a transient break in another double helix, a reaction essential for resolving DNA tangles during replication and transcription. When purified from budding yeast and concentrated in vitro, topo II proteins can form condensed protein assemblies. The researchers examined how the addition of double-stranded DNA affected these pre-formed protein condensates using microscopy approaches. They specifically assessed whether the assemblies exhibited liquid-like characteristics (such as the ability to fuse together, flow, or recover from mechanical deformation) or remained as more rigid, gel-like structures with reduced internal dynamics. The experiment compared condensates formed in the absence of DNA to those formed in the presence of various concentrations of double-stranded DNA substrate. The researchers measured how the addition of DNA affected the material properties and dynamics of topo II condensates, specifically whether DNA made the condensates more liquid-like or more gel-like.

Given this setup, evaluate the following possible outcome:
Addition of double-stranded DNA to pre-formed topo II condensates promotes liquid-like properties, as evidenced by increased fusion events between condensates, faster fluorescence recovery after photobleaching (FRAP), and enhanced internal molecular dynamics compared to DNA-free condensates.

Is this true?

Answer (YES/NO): YES